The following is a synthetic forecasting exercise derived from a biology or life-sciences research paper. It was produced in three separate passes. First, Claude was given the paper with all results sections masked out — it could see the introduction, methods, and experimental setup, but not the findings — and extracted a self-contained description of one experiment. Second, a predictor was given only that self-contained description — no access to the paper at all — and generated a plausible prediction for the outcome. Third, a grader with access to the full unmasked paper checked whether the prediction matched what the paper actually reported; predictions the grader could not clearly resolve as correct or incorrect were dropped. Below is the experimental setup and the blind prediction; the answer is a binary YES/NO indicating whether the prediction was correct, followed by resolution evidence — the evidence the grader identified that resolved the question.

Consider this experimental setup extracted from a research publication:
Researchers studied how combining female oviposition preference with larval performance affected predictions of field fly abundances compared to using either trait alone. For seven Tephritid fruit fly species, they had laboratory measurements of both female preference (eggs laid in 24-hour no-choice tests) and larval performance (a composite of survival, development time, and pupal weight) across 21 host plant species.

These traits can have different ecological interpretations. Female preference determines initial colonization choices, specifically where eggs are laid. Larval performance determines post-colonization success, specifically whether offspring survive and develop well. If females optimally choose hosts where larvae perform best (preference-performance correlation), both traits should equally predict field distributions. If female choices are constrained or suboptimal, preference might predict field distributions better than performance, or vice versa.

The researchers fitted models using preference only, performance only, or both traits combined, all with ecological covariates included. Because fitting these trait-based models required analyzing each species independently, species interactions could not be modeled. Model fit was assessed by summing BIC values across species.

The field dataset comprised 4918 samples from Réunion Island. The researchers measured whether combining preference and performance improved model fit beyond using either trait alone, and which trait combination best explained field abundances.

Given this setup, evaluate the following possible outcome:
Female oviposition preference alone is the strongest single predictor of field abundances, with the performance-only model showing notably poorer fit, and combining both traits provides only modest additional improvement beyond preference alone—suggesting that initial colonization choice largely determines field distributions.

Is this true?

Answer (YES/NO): NO